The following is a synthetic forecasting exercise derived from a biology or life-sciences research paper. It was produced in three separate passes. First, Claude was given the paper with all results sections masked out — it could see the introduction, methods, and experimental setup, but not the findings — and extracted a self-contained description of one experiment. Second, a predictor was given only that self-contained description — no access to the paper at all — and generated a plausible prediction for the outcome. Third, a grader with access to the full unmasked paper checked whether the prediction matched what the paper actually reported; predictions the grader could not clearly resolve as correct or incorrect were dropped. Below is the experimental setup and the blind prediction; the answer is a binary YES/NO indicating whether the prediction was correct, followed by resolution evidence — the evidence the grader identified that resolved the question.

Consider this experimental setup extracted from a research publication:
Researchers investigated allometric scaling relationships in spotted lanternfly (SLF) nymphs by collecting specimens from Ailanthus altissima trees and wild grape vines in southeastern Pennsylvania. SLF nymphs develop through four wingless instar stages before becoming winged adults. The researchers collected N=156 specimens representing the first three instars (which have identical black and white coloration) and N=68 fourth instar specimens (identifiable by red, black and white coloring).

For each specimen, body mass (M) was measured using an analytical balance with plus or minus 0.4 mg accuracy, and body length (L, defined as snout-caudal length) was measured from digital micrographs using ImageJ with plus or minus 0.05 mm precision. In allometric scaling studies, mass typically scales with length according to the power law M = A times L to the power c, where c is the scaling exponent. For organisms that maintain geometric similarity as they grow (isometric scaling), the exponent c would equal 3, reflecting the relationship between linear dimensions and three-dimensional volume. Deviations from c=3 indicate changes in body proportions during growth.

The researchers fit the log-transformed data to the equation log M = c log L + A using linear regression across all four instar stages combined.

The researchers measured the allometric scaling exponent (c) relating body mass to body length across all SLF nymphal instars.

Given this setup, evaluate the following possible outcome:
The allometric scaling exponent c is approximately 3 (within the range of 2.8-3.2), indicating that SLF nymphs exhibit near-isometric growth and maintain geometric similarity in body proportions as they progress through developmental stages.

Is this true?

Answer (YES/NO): YES